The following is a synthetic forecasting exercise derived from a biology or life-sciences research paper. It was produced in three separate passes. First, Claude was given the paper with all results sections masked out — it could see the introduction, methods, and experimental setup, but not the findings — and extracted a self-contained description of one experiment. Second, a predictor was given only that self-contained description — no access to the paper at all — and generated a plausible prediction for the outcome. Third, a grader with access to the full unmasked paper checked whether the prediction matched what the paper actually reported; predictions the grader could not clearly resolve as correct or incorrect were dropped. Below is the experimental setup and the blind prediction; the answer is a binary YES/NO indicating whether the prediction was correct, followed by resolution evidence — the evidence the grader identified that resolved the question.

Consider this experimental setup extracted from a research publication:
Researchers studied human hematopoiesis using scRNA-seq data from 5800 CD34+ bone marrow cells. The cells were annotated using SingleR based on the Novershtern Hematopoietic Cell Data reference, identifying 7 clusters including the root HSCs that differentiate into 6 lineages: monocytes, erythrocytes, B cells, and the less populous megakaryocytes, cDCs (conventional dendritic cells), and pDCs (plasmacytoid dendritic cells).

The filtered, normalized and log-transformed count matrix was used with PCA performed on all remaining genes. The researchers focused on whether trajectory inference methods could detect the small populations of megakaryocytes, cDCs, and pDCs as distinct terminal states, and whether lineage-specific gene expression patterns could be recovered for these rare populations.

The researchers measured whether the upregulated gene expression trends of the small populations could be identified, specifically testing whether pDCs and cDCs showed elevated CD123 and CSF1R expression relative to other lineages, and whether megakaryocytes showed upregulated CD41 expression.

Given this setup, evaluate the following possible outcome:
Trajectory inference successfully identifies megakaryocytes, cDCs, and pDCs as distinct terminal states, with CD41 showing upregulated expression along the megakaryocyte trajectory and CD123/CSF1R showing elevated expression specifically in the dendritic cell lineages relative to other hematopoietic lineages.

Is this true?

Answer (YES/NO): YES